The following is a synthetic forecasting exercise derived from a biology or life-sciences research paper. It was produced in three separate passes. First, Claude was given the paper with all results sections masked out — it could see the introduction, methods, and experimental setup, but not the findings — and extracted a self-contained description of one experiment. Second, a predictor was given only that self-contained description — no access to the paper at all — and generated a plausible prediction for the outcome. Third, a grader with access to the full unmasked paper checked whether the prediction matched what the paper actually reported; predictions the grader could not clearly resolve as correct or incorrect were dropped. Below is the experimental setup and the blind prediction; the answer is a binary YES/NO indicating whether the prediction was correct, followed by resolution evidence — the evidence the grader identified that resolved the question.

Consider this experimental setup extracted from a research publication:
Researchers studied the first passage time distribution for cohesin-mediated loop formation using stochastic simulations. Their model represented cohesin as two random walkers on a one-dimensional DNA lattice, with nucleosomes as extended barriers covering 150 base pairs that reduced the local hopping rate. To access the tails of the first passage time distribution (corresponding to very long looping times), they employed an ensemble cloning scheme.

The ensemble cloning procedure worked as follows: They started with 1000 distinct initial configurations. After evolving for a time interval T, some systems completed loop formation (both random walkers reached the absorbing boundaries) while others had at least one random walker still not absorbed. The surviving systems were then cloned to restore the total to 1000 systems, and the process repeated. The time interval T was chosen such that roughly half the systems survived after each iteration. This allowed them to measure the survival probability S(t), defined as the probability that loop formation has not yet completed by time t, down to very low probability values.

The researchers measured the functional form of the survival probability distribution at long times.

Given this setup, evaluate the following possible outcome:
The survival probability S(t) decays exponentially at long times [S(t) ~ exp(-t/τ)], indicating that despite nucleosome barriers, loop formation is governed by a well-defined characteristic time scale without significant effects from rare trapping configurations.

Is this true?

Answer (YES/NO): YES